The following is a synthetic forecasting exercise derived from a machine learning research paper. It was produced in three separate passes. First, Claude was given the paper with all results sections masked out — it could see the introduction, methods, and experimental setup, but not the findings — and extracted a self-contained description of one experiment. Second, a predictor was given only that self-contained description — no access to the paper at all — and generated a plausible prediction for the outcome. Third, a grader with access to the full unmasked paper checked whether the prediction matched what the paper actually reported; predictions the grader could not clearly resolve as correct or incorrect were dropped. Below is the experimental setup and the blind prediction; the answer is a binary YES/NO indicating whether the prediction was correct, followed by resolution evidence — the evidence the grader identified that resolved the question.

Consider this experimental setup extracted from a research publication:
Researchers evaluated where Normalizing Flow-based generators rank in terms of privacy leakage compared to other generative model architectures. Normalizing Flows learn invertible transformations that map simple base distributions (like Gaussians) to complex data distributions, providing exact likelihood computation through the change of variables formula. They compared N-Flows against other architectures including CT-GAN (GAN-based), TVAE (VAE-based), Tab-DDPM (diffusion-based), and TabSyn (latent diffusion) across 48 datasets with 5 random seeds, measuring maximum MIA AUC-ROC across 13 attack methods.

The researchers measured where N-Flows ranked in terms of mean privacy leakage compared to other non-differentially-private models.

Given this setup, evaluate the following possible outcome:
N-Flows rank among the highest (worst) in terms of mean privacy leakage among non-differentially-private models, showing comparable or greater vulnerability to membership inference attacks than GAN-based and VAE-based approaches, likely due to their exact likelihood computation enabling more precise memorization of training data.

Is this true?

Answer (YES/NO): NO